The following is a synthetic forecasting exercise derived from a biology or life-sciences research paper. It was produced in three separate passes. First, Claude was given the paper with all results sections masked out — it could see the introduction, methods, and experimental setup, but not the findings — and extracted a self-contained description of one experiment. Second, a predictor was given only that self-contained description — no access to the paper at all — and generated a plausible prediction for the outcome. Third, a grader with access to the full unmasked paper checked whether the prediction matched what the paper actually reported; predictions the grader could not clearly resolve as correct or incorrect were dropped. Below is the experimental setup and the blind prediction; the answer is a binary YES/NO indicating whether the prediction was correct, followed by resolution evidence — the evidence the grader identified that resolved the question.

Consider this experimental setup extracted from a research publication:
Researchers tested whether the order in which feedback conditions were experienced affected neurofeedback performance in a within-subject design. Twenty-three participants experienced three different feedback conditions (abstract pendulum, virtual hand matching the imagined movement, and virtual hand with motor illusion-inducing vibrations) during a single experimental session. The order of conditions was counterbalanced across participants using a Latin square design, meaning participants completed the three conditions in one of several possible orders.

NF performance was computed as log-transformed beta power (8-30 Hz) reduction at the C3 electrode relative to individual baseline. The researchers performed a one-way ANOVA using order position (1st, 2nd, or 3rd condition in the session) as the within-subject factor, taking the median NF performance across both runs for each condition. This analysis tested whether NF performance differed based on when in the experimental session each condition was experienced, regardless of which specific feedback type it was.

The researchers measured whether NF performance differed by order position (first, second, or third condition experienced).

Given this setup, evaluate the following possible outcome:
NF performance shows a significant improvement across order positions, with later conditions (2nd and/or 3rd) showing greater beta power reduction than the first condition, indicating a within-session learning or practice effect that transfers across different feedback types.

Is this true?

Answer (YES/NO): NO